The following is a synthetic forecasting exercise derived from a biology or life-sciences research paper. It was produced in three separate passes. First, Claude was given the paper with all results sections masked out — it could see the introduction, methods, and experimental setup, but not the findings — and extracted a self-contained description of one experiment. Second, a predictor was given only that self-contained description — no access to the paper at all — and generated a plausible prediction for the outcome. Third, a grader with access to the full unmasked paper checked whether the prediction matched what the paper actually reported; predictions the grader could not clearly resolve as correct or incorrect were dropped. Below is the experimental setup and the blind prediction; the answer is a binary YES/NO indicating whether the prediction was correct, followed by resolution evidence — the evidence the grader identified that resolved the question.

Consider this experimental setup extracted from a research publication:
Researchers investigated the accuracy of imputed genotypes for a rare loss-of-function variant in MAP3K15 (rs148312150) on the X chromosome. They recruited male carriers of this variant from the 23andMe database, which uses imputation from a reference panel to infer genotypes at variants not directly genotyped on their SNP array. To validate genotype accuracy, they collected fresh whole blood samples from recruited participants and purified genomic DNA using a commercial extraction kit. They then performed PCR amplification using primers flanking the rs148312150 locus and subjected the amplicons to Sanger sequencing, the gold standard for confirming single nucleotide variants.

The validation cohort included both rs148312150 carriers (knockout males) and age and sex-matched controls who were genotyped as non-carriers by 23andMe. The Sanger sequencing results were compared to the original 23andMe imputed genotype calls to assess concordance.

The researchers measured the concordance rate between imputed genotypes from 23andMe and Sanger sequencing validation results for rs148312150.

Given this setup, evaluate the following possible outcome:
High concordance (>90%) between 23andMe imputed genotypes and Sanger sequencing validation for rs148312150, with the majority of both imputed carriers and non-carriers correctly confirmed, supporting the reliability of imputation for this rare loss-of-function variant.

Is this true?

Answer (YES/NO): YES